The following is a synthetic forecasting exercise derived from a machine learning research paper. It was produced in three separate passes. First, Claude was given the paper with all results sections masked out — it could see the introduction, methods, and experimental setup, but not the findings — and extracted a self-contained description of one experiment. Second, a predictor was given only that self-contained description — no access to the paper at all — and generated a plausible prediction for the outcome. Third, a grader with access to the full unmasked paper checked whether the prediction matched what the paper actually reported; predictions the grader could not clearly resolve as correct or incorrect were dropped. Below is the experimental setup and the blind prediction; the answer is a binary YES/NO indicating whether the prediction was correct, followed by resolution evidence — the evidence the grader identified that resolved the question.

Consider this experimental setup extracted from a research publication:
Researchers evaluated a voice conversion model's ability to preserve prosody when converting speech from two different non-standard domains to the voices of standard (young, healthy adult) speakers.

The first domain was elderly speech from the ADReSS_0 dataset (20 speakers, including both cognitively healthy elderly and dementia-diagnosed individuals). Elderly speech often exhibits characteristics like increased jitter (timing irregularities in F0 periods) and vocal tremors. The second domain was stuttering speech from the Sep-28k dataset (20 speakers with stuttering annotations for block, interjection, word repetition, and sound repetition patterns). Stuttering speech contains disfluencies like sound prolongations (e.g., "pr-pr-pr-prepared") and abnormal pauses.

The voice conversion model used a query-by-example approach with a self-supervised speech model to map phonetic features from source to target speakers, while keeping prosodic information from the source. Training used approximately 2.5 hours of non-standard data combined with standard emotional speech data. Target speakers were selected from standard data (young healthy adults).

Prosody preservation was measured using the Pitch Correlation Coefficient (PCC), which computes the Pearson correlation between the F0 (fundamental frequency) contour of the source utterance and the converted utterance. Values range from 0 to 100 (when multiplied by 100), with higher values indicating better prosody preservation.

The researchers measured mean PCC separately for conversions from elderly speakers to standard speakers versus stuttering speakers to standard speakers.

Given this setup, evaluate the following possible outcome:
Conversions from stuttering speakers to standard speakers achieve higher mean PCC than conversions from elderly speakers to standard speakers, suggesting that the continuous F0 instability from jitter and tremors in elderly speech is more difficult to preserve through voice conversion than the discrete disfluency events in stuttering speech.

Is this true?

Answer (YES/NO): YES